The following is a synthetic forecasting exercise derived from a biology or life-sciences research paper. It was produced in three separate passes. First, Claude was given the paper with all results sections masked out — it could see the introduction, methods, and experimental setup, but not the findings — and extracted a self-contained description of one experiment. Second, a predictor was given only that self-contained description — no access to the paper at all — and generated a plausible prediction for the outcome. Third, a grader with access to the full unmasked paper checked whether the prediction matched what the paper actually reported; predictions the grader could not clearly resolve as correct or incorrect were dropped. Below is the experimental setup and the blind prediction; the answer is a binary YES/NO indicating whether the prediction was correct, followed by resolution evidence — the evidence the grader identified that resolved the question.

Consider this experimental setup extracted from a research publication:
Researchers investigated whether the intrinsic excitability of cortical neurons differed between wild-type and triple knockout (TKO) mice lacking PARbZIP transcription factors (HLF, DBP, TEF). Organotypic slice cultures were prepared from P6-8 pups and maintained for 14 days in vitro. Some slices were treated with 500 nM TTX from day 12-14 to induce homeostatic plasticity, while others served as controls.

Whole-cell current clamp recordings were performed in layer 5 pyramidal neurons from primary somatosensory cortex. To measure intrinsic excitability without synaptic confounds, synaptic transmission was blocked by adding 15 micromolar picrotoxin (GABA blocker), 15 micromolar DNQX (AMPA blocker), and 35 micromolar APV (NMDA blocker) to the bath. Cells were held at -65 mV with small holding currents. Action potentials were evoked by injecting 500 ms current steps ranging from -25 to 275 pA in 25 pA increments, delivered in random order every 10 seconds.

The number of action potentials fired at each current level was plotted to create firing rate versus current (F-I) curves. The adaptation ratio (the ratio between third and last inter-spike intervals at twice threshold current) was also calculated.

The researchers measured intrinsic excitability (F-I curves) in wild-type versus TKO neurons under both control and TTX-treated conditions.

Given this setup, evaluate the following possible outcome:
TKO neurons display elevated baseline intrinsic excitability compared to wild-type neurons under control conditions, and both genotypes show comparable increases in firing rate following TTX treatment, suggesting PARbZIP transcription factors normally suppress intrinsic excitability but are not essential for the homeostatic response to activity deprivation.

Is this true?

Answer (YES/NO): NO